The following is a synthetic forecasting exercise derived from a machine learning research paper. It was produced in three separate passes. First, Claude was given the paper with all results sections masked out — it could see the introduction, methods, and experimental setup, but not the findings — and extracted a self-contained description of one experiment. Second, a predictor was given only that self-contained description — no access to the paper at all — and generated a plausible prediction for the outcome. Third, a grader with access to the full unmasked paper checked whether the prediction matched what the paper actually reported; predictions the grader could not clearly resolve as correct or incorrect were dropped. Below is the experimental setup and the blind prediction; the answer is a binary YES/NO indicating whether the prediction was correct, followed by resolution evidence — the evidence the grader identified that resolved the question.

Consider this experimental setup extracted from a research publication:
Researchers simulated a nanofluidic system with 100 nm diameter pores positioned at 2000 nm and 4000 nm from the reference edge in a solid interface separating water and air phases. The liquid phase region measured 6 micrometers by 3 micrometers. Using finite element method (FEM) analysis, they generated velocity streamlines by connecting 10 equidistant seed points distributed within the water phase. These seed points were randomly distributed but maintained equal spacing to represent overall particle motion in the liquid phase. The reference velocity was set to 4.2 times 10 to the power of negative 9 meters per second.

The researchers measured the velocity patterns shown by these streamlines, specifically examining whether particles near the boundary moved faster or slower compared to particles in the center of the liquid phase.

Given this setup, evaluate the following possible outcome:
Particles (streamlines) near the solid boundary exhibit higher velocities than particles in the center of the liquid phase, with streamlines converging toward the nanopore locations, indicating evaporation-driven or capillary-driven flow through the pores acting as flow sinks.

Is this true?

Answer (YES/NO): NO